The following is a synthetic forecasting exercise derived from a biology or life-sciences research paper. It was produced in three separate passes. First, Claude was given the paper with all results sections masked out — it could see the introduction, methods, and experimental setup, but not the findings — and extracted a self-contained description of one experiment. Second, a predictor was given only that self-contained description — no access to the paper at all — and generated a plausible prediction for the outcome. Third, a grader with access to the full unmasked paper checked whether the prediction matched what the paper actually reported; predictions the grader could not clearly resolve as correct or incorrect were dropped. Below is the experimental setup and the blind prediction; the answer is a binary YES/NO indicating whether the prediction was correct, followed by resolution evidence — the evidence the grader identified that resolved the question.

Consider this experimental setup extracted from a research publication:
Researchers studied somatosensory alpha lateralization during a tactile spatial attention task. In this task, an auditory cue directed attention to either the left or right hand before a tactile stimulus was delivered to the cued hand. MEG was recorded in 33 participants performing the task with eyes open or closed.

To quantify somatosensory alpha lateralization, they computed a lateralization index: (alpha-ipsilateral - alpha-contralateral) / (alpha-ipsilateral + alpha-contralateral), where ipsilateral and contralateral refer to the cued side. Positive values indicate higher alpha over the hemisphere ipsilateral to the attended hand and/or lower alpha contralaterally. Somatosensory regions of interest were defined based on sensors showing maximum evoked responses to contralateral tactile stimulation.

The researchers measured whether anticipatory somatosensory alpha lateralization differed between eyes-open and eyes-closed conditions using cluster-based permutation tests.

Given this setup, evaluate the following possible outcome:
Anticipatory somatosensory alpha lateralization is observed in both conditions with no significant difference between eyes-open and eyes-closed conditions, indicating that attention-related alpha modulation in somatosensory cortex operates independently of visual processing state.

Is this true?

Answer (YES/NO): YES